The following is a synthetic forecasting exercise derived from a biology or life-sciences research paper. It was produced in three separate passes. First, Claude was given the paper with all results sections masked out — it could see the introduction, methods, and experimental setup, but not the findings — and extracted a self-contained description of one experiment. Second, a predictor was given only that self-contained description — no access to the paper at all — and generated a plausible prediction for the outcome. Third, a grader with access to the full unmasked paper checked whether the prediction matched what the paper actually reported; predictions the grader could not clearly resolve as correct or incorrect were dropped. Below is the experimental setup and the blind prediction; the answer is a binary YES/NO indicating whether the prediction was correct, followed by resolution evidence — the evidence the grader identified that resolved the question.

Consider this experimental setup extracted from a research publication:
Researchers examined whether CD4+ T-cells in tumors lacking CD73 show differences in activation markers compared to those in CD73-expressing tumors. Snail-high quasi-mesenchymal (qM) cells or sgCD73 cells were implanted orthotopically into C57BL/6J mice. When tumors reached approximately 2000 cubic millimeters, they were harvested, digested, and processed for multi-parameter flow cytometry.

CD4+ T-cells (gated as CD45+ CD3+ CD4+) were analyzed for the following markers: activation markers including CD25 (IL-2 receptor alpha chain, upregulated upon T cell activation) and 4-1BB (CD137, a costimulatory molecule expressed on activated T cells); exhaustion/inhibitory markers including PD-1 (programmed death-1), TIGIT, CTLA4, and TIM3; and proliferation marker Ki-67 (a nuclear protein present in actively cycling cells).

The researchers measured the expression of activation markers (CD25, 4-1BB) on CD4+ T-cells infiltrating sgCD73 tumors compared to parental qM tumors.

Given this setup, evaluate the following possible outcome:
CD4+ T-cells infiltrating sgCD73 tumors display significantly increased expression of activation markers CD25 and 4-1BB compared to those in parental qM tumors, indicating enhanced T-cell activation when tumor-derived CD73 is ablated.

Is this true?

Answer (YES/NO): NO